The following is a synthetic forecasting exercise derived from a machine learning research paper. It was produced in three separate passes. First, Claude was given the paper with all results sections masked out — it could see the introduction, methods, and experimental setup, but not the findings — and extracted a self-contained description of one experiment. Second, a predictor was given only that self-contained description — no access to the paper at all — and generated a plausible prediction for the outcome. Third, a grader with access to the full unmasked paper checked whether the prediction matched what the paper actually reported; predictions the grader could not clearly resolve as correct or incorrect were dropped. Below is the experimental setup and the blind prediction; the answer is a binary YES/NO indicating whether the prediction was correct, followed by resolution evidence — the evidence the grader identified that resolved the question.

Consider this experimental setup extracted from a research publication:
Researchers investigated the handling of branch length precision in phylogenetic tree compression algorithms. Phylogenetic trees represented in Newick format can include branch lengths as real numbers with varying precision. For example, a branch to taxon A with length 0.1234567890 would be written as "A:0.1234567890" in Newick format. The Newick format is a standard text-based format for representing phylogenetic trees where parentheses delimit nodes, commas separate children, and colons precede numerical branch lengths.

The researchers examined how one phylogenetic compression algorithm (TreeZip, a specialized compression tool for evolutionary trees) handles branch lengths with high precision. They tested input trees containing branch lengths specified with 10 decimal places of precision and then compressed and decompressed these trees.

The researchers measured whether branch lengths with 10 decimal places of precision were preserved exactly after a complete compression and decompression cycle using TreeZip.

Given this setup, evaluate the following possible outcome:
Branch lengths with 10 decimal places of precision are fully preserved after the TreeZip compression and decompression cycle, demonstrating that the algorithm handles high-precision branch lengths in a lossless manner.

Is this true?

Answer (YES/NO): NO